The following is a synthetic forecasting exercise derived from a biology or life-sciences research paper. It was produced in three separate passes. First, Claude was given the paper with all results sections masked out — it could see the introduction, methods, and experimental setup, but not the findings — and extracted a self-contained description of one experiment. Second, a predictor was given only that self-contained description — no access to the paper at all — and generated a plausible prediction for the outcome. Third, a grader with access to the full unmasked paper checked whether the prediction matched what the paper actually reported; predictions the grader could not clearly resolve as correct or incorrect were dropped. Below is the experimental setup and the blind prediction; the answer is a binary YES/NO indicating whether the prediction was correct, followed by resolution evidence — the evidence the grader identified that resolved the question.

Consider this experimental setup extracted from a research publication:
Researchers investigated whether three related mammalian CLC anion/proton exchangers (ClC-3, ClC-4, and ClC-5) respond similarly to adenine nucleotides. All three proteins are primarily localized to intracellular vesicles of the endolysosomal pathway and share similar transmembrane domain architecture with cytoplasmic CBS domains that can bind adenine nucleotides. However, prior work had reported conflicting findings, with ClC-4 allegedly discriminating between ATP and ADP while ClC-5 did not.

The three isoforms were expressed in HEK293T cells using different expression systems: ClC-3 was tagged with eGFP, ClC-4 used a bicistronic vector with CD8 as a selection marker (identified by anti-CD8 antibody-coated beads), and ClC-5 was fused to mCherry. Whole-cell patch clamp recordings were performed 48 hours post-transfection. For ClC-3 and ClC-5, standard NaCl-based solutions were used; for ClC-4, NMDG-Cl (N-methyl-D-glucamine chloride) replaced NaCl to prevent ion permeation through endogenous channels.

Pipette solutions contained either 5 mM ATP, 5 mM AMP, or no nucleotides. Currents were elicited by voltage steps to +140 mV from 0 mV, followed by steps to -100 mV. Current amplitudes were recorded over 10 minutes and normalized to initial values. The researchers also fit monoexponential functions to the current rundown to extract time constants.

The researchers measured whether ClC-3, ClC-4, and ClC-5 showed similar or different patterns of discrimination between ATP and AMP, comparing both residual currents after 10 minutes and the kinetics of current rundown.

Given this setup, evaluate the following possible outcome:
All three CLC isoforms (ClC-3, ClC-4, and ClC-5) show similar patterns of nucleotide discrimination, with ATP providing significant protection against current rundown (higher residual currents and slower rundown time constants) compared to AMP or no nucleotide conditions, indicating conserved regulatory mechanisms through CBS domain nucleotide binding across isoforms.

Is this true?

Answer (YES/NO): YES